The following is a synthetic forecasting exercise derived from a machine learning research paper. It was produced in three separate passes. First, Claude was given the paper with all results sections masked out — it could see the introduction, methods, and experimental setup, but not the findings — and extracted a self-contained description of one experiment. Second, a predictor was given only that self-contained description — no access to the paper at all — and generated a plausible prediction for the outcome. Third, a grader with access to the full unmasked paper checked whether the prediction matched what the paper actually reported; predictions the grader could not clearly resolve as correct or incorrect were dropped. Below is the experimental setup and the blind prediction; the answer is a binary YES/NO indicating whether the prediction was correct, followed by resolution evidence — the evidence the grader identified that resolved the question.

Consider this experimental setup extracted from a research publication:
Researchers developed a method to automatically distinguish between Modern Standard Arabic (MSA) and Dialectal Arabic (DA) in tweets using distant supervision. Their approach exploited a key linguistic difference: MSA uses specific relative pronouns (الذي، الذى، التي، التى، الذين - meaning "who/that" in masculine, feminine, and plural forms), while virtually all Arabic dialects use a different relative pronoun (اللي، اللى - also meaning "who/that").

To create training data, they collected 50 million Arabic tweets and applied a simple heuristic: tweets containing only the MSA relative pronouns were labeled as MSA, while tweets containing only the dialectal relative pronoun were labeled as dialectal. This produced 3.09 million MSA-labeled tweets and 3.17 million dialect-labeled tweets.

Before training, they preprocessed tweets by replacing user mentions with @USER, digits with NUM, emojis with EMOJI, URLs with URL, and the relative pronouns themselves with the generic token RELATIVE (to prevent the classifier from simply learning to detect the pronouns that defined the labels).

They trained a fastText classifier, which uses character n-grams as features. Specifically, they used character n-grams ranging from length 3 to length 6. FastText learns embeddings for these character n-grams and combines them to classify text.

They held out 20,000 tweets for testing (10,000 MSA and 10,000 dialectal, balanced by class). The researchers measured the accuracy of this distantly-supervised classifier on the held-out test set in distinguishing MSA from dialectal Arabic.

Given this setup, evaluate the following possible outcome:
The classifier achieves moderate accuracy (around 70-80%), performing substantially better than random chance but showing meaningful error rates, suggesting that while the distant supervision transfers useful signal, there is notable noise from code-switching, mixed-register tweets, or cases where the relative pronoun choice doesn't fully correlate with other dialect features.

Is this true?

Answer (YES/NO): NO